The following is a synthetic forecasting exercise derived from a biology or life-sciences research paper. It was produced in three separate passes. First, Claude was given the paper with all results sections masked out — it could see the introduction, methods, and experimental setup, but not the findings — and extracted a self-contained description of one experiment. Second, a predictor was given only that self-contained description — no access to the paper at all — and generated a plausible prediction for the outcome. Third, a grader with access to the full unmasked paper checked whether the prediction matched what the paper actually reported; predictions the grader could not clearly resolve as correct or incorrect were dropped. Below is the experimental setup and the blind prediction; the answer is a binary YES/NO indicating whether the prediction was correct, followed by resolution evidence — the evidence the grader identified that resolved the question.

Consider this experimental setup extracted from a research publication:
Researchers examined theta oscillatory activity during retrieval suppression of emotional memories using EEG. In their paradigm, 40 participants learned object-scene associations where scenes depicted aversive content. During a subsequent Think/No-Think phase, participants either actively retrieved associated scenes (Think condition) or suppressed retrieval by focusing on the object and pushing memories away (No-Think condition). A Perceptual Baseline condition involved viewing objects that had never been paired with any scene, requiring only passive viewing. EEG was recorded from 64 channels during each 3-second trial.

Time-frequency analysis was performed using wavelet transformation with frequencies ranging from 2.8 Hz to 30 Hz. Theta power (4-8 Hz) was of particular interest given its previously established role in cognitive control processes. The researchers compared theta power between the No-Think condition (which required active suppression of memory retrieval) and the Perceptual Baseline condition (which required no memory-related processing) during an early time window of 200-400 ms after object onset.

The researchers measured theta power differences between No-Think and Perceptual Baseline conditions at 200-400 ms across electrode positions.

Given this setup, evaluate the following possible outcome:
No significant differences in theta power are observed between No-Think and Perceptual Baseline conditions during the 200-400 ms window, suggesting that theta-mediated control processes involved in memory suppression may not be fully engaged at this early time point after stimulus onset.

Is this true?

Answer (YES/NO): NO